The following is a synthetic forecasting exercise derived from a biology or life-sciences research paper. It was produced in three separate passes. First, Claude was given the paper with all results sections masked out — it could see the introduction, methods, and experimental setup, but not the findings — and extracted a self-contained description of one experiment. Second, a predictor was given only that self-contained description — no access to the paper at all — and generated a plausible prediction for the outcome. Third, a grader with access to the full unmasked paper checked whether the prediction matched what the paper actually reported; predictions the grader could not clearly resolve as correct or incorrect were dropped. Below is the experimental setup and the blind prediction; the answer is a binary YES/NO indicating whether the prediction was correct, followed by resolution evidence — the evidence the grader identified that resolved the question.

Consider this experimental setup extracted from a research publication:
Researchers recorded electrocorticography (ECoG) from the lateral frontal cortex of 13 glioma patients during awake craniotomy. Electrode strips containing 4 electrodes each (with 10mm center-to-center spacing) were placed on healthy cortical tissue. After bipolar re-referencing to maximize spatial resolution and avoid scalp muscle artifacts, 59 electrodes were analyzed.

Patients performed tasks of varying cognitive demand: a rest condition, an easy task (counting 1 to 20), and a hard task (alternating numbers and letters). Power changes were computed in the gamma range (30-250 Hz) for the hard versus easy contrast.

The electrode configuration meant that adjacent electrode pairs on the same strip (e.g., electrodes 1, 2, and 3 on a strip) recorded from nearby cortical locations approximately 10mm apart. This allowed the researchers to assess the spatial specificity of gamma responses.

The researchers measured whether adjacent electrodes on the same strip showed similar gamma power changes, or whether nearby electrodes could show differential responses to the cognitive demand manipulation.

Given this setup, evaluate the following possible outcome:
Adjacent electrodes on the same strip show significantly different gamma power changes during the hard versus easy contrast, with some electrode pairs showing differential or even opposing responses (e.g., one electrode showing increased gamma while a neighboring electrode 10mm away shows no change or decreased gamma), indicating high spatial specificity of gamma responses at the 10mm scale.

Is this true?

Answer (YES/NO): YES